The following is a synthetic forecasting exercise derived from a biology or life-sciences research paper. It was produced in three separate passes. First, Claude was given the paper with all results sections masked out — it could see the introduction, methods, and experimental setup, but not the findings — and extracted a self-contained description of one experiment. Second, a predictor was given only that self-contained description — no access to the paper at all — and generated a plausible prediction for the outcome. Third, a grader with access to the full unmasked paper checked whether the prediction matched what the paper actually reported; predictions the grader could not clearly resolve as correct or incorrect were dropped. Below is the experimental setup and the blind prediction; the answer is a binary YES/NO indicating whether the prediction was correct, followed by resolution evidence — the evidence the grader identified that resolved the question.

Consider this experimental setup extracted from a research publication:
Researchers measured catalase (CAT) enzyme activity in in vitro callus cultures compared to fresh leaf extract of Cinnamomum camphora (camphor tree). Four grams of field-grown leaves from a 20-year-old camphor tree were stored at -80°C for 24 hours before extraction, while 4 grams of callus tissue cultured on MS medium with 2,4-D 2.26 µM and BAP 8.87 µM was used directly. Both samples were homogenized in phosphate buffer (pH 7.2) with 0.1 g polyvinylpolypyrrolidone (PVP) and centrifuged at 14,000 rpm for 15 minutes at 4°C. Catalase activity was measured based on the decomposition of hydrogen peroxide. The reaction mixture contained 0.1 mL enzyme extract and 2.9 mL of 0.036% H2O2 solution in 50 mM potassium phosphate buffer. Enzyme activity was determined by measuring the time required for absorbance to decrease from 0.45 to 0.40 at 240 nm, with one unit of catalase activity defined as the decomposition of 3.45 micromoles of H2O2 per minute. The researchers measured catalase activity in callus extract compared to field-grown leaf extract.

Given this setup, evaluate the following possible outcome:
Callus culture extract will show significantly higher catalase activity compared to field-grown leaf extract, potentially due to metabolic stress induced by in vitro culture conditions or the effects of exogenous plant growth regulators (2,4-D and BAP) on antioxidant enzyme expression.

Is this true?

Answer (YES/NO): YES